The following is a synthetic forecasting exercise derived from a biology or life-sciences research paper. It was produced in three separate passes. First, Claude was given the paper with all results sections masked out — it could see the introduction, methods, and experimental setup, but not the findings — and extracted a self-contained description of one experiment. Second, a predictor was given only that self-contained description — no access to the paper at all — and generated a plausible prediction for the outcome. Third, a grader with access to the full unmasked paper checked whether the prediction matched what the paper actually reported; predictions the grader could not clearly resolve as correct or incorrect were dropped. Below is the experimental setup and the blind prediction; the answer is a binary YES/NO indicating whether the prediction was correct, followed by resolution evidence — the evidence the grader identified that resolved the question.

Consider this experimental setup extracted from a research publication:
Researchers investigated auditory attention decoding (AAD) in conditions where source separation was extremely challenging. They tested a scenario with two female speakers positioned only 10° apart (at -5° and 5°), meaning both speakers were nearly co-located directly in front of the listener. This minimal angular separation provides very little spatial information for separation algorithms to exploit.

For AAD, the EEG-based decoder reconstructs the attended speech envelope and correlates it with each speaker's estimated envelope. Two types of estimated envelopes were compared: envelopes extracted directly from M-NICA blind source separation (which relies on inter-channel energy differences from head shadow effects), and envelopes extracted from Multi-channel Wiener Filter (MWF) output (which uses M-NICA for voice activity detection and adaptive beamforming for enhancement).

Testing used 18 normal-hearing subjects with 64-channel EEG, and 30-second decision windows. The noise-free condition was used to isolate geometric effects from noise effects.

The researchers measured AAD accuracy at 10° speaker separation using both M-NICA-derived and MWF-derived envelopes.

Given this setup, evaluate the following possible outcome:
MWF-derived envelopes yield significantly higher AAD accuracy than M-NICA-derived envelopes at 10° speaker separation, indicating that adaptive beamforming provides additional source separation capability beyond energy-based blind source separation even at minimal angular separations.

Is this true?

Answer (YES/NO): NO